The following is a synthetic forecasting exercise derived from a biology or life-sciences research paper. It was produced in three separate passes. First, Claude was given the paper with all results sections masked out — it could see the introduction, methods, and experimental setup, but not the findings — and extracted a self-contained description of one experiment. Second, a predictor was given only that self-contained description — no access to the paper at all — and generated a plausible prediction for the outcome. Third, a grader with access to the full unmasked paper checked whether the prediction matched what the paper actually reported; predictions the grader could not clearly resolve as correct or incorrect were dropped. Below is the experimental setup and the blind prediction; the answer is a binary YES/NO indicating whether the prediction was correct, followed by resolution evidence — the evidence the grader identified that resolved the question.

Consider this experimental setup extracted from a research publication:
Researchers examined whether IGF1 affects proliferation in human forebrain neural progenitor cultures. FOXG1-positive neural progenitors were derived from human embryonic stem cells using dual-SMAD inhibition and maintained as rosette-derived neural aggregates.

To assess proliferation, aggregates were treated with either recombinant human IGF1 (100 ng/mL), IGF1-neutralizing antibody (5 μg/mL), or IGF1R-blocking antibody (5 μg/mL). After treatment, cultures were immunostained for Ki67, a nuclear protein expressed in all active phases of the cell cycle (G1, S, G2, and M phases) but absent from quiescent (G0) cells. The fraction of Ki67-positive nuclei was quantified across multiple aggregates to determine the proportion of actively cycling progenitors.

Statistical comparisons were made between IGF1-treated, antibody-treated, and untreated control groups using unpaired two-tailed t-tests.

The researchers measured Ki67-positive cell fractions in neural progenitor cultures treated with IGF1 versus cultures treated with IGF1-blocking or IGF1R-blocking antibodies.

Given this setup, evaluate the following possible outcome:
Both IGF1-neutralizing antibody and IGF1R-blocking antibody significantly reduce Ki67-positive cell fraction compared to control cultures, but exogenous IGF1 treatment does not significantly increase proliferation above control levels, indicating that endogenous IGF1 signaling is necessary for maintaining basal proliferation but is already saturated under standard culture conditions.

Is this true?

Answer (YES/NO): NO